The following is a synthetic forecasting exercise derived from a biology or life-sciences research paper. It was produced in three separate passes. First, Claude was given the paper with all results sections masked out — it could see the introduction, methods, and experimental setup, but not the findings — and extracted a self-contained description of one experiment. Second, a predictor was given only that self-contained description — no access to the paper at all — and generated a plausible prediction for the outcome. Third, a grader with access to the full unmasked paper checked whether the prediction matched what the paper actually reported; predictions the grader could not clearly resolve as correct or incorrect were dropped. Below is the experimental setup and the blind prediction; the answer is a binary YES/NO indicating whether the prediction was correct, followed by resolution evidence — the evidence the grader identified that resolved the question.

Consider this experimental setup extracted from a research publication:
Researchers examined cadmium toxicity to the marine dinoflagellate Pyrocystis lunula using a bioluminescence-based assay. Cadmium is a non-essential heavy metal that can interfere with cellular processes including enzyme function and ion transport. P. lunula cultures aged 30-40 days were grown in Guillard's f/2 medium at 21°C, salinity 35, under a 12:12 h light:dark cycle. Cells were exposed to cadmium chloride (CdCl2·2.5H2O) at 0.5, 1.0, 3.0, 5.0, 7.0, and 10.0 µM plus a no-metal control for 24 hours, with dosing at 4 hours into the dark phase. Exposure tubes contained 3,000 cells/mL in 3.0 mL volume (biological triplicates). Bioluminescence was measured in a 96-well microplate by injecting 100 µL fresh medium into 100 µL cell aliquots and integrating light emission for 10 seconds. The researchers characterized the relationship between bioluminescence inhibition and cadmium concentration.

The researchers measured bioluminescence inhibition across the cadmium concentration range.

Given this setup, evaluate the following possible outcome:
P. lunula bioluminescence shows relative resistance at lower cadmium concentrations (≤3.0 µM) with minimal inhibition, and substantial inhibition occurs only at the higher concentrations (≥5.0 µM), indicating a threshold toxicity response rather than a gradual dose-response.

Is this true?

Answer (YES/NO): NO